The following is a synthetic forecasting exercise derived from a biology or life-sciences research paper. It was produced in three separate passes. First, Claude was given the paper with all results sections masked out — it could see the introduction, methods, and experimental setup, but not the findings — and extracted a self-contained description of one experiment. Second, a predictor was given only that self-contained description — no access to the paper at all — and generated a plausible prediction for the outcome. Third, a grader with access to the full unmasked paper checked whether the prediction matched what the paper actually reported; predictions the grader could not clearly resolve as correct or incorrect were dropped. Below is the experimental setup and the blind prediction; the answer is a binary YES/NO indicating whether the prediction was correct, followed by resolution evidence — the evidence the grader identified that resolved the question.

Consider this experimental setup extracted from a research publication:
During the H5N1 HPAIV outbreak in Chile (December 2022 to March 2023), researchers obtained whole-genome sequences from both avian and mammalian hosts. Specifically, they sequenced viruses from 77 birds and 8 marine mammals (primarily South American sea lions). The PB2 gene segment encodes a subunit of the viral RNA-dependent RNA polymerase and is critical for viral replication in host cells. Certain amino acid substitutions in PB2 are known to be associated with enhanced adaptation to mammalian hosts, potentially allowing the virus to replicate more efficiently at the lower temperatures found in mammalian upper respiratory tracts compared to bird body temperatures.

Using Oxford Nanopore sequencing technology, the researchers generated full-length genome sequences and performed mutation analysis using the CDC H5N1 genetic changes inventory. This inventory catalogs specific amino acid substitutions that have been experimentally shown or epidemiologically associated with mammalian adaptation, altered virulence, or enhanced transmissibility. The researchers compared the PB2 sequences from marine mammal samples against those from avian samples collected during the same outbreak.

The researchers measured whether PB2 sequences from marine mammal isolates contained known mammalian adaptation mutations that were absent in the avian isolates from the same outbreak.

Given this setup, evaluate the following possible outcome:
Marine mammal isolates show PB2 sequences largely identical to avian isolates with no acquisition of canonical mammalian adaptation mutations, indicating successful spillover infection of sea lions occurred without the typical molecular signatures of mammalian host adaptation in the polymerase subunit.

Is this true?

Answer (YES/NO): NO